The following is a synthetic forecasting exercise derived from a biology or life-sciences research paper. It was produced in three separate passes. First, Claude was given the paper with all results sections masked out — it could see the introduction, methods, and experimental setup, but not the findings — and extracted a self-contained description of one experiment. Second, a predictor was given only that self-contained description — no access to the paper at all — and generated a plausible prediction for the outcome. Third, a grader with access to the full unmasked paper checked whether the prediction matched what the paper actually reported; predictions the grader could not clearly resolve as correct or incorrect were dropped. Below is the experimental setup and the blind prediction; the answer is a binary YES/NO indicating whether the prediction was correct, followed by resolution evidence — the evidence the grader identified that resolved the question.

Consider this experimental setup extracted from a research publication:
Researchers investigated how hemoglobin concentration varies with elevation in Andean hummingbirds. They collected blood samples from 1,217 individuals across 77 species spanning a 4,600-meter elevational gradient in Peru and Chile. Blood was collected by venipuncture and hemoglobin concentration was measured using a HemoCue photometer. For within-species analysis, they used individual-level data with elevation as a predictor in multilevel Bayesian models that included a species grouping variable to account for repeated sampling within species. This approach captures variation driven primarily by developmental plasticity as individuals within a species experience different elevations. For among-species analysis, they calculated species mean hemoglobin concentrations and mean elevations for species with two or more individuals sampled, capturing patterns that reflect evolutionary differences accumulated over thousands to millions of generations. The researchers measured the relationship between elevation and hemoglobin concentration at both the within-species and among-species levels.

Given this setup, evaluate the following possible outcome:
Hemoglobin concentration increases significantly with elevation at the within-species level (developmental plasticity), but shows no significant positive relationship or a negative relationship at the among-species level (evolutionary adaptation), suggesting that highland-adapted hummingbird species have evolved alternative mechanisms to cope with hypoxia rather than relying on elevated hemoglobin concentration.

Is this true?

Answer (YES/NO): NO